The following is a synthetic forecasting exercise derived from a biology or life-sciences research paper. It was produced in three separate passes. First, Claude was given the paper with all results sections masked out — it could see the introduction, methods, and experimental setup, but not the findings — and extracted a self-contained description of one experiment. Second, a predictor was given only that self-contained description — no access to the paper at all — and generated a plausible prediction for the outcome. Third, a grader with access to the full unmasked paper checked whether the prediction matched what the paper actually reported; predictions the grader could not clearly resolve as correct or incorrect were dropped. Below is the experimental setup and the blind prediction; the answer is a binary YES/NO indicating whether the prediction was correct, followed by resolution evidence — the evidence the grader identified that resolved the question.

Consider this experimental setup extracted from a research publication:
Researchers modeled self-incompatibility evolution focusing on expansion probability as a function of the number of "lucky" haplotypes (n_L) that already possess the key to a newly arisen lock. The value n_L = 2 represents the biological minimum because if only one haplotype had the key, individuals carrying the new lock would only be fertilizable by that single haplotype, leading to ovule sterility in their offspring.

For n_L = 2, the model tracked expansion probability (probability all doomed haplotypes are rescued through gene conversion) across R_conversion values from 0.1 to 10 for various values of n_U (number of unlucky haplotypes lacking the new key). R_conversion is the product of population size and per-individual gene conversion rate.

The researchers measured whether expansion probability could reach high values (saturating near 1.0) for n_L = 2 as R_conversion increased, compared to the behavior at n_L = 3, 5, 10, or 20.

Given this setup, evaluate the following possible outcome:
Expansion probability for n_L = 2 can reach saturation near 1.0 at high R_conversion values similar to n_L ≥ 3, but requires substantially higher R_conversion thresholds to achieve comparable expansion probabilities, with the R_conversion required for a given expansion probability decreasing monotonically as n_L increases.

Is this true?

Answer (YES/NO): NO